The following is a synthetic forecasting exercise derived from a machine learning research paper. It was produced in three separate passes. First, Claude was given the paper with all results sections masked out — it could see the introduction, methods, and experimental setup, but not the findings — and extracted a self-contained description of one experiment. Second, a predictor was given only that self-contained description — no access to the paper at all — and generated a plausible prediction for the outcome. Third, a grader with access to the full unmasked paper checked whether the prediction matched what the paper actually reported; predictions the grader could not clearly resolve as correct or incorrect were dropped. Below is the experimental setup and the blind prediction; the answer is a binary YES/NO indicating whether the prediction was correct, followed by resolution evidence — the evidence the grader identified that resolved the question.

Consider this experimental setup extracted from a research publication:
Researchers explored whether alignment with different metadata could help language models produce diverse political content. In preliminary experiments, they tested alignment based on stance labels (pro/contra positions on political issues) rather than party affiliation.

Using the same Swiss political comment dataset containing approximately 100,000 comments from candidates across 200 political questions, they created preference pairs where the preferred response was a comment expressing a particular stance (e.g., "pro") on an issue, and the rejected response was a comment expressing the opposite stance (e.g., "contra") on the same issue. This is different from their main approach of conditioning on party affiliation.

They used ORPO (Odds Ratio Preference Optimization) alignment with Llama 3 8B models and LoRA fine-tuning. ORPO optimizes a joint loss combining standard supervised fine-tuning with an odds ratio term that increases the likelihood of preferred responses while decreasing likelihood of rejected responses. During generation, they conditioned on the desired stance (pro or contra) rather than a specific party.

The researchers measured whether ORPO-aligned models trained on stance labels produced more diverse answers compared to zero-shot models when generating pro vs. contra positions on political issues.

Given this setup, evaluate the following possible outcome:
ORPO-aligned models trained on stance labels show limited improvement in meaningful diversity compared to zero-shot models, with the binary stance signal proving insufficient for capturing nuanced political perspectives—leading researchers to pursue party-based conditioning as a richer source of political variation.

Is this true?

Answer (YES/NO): NO